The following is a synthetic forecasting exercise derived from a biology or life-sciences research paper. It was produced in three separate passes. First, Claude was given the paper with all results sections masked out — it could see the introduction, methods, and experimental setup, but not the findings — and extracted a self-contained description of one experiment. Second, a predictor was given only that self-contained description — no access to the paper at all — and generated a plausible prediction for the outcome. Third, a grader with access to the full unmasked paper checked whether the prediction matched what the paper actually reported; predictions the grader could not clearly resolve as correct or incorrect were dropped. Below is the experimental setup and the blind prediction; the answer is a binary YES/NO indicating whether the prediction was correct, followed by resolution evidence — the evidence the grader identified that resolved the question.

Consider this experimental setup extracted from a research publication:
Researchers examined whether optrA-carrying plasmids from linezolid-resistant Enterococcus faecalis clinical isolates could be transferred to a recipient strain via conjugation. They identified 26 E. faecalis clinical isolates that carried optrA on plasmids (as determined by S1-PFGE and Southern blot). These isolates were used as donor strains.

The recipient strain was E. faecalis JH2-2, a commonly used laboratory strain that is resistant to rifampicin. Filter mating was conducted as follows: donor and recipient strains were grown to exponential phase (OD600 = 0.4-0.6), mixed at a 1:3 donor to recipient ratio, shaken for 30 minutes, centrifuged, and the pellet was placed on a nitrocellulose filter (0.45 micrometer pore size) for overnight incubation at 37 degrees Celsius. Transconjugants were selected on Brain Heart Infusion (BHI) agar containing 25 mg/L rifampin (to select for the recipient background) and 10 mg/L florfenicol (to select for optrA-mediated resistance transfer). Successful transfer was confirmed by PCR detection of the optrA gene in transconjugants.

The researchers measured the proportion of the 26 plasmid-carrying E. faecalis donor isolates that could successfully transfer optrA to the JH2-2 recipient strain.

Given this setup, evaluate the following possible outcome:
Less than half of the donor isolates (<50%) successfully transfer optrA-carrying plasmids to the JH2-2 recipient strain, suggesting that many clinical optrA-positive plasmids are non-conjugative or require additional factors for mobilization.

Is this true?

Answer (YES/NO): NO